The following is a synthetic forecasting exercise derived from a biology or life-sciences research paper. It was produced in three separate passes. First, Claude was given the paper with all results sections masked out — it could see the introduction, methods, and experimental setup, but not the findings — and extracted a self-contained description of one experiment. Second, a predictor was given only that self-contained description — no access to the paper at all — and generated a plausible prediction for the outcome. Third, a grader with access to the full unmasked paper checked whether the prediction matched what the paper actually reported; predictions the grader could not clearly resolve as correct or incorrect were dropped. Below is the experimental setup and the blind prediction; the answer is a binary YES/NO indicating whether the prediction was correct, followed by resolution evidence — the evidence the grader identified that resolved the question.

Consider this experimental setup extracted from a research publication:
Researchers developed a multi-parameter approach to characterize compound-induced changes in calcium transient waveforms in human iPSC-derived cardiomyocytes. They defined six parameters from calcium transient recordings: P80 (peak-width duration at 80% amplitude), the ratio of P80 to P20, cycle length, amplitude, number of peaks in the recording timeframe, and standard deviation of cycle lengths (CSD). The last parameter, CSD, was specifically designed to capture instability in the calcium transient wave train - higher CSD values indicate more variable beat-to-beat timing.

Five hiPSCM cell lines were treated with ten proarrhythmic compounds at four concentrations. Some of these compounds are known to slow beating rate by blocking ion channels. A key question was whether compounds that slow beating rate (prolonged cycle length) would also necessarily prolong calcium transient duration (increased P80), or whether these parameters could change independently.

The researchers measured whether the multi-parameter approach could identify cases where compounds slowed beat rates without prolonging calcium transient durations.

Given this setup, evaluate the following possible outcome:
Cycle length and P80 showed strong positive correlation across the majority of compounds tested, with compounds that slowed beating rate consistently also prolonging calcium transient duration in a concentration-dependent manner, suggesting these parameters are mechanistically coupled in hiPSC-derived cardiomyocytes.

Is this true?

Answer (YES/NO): NO